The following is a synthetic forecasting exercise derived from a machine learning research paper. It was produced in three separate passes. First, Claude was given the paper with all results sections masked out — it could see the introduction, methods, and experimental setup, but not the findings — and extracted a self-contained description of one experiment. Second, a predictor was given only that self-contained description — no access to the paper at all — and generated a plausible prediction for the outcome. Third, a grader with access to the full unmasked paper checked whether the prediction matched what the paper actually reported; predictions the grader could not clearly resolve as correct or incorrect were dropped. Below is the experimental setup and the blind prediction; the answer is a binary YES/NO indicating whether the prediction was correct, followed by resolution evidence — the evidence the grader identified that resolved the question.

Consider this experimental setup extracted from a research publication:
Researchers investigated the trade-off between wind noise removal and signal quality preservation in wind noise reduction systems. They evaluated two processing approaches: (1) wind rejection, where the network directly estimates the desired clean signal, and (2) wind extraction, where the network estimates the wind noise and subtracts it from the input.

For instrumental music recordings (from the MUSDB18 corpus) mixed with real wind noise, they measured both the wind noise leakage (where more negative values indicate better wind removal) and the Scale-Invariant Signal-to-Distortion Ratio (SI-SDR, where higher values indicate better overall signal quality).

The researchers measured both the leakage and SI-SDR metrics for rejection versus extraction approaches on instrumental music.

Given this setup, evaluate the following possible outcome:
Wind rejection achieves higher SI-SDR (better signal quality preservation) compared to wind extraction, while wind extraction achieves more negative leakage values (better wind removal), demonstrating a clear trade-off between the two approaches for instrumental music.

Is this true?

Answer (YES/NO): NO